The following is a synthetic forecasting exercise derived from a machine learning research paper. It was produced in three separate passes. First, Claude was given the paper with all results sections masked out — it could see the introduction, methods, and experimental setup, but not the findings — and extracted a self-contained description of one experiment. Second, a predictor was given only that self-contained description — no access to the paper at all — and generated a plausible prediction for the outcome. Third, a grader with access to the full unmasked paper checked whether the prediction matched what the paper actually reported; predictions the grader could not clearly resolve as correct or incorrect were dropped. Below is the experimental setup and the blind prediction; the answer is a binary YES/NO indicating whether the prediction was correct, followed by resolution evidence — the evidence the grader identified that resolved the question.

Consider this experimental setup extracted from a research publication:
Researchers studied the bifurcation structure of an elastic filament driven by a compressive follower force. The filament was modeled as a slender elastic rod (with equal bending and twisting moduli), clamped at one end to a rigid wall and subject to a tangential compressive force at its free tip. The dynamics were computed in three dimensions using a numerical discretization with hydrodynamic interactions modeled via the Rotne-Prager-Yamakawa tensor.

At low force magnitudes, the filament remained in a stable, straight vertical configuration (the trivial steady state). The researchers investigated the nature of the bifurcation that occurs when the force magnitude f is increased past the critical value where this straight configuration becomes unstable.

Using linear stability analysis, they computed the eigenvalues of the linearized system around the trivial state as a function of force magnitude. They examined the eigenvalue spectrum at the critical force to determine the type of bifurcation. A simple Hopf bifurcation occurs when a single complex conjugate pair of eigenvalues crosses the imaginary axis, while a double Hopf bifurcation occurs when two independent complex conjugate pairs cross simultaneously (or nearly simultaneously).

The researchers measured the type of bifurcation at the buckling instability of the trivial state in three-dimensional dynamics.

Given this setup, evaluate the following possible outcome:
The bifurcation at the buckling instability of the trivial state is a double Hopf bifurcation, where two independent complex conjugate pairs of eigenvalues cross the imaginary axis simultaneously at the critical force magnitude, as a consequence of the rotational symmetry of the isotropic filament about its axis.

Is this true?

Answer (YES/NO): YES